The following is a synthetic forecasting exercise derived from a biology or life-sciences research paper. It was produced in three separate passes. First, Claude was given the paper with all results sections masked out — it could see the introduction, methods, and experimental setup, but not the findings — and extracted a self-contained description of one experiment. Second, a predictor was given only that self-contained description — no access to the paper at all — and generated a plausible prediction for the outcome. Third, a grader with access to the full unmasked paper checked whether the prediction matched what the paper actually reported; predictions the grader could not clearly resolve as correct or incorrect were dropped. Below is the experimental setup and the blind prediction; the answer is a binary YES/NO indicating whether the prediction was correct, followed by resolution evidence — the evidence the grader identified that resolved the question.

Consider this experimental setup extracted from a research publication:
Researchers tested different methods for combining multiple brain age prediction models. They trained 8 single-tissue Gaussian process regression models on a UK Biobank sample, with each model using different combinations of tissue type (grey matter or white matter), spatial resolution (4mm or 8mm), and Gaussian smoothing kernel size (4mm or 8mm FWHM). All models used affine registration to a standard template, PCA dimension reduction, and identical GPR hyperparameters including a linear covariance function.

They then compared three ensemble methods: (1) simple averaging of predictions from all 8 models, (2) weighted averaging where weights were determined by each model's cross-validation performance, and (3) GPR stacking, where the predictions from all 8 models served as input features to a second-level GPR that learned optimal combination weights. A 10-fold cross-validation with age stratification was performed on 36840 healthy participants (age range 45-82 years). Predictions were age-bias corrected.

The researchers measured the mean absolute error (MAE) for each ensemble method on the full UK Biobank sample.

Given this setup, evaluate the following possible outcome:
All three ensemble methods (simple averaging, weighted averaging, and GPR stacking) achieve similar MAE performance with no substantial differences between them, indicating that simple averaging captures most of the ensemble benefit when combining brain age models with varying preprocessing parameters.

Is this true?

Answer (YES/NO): NO